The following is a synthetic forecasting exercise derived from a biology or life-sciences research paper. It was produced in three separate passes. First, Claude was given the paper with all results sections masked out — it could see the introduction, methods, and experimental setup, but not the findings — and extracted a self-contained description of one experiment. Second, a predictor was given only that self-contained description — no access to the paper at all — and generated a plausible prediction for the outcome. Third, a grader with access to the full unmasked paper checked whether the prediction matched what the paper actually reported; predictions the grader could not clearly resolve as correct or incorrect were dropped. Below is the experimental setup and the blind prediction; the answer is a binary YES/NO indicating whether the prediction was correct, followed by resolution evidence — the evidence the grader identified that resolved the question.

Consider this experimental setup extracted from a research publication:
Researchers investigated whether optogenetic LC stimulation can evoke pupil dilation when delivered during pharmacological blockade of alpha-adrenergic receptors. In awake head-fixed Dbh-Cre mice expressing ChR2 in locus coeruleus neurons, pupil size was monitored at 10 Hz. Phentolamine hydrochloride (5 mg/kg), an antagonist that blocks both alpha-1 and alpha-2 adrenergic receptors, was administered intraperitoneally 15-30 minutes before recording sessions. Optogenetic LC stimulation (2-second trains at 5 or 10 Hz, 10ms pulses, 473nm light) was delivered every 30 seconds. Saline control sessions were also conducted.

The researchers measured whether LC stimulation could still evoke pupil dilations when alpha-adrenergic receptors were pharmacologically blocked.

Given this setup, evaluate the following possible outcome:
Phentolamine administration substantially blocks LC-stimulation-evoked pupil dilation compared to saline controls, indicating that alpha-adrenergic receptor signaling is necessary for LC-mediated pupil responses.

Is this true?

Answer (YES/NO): NO